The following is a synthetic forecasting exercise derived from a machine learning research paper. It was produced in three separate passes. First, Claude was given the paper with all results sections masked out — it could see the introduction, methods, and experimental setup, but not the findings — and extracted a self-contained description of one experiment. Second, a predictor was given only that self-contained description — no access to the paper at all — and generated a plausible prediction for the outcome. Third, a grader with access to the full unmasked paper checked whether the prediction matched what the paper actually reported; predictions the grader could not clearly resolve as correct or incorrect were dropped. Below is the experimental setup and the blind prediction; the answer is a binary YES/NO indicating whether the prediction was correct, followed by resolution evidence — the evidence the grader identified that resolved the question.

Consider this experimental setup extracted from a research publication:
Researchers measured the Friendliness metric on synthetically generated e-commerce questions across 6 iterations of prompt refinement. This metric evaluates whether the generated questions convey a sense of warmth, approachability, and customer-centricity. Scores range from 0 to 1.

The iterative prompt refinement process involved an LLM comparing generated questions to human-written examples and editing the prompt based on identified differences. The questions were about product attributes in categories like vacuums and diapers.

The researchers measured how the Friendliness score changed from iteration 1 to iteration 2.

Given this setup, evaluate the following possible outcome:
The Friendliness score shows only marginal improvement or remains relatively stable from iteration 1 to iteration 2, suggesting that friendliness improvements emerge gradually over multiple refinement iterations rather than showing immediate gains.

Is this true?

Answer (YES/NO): NO